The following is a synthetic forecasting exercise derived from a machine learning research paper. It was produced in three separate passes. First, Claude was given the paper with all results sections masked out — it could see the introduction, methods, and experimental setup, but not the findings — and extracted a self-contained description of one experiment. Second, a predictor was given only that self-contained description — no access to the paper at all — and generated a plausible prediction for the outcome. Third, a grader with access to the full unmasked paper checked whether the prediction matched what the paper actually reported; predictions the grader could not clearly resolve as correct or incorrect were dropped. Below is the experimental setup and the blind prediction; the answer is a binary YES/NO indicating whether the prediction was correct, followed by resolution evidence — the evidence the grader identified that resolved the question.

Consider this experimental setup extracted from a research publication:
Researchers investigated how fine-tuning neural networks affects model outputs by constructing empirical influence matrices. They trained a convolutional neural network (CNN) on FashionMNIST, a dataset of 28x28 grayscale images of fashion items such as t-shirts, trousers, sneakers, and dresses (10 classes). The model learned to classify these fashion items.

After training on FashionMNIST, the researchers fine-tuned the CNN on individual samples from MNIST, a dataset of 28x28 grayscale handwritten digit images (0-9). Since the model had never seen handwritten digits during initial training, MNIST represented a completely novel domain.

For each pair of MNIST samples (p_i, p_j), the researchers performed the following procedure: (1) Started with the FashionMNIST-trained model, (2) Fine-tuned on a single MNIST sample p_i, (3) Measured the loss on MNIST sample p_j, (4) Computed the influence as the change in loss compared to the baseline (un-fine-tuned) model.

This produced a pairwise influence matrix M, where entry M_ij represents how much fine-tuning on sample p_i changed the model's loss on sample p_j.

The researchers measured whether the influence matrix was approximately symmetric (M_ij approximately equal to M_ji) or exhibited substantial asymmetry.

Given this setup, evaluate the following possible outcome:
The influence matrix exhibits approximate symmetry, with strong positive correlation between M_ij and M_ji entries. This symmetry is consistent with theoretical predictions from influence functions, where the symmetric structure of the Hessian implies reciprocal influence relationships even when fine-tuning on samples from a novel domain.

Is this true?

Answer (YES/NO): YES